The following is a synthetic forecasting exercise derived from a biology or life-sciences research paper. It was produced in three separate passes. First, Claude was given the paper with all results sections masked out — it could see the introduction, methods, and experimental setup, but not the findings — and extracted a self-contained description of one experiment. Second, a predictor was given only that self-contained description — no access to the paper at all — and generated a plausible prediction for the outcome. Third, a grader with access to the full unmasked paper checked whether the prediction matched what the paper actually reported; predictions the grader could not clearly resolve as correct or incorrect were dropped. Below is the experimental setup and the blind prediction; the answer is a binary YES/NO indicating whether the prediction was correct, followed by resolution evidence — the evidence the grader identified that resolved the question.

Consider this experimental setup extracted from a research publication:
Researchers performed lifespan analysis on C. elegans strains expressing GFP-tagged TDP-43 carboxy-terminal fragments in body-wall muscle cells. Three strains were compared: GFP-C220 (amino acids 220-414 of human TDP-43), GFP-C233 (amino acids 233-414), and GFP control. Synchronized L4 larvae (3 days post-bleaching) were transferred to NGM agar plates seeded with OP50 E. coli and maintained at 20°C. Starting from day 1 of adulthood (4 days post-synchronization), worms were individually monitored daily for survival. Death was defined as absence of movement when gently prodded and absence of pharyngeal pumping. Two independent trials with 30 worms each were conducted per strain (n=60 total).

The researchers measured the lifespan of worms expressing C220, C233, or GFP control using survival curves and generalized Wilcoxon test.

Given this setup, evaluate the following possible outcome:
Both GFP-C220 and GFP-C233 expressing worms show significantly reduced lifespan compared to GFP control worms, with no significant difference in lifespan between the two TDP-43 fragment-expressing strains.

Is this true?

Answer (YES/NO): NO